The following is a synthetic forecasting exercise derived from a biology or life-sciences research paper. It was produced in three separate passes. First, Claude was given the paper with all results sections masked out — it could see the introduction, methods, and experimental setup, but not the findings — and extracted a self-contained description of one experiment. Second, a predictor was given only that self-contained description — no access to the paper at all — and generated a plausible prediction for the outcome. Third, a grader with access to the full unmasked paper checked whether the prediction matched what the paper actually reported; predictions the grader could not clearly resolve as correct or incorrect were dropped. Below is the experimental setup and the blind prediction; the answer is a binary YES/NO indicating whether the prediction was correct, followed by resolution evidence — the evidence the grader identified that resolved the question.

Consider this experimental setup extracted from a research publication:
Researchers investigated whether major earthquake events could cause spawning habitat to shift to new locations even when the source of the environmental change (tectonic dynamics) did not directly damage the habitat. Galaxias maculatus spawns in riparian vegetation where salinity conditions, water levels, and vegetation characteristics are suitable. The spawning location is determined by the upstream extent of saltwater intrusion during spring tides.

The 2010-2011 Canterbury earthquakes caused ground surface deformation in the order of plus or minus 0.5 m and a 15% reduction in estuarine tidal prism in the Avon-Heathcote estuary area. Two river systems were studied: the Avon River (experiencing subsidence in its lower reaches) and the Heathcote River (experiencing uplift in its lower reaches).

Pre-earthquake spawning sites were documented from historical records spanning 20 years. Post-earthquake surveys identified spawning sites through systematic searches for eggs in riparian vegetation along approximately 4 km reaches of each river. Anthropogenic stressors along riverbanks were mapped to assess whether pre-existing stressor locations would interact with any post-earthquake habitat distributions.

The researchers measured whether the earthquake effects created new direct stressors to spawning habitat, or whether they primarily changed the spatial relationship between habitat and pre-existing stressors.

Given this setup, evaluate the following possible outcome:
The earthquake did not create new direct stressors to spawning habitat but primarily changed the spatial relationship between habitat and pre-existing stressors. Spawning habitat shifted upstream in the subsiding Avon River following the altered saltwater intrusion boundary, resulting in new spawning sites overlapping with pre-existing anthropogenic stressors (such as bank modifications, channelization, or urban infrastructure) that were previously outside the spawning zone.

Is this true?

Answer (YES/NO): NO